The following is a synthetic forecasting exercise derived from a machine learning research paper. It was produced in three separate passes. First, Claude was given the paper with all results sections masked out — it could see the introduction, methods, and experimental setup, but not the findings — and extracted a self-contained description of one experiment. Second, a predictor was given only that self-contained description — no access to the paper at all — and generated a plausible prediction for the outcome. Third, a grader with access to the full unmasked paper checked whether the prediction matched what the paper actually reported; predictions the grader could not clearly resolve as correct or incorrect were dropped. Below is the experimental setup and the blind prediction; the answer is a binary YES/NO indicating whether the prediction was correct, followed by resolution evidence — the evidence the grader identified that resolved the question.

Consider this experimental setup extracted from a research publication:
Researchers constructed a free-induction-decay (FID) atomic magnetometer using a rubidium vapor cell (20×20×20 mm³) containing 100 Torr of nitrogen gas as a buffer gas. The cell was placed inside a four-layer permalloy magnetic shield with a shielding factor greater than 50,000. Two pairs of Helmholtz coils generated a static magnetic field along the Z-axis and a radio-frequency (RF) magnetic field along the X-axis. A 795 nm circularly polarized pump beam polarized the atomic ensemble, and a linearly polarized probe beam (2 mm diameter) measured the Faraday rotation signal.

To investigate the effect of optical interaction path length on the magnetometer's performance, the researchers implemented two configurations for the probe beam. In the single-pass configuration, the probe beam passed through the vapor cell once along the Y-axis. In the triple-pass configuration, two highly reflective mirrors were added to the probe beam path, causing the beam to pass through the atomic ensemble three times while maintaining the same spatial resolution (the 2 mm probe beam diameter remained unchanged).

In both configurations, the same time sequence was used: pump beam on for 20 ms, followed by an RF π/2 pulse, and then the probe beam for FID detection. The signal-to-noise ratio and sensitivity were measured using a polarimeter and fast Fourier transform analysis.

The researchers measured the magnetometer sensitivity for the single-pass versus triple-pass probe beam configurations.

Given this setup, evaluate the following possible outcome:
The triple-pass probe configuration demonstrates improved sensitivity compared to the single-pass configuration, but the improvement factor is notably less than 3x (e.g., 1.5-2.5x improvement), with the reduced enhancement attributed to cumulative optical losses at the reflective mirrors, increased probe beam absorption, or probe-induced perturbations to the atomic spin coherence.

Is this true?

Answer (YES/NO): YES